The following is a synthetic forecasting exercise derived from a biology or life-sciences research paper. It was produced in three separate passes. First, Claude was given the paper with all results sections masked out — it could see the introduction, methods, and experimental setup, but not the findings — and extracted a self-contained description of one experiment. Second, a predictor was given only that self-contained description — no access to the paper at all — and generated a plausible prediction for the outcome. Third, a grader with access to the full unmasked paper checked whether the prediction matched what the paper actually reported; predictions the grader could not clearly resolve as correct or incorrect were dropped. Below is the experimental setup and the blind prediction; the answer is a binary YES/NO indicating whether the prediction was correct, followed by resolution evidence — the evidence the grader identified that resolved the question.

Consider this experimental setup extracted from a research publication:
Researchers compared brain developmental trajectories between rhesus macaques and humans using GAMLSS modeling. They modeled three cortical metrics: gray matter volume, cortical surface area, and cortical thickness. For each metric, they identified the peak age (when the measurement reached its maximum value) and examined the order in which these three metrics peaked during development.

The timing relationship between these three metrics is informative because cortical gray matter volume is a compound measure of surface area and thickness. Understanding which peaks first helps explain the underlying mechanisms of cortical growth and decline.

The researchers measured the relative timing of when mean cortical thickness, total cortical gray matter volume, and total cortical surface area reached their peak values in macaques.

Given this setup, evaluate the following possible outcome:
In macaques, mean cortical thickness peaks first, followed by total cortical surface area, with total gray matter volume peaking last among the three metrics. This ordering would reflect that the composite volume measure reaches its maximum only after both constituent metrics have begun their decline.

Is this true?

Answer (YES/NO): NO